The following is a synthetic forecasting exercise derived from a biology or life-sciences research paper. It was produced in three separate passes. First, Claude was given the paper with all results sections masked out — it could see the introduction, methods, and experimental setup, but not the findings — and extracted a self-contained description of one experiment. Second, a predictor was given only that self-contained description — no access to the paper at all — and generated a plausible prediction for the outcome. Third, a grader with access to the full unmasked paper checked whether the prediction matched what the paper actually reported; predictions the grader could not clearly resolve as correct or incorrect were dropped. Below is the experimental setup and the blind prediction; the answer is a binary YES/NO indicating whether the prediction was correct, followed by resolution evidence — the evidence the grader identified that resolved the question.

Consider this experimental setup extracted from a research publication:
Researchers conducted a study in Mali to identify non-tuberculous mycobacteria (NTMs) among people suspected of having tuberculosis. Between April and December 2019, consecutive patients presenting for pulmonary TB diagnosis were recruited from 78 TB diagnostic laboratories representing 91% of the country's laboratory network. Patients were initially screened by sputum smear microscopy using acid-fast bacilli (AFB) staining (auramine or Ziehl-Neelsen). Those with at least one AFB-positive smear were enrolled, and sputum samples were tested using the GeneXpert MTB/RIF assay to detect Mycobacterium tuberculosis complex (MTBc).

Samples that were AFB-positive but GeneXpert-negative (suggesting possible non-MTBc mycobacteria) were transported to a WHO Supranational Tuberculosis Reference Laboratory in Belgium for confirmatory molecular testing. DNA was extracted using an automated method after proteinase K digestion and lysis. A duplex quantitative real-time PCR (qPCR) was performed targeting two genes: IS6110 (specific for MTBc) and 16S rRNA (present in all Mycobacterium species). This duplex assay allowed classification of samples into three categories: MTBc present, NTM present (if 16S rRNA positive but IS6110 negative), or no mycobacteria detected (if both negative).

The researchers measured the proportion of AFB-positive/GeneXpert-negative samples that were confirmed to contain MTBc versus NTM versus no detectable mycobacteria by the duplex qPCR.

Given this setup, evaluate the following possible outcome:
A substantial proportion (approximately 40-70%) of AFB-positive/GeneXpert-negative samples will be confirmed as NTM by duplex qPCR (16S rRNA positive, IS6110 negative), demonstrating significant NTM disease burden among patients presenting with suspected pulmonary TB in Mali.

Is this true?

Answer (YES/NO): YES